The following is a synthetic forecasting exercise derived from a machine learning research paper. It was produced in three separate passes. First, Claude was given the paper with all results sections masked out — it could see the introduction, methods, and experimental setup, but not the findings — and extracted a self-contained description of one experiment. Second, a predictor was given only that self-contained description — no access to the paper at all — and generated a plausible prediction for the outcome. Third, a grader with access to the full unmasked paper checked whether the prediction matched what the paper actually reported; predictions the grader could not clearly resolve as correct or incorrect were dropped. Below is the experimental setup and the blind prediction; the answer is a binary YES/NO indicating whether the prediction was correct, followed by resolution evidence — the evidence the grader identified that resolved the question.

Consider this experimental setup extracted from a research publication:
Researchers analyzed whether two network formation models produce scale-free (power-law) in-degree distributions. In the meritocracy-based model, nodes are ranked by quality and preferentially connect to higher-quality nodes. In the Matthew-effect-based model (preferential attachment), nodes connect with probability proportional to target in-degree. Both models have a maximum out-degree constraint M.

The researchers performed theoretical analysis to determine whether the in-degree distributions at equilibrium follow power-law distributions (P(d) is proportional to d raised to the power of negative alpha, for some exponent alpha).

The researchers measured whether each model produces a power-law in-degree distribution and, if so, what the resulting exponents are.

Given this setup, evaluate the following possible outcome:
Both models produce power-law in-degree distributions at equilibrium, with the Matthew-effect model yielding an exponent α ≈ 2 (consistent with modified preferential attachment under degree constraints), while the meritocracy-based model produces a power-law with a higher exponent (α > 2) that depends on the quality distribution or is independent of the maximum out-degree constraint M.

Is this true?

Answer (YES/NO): NO